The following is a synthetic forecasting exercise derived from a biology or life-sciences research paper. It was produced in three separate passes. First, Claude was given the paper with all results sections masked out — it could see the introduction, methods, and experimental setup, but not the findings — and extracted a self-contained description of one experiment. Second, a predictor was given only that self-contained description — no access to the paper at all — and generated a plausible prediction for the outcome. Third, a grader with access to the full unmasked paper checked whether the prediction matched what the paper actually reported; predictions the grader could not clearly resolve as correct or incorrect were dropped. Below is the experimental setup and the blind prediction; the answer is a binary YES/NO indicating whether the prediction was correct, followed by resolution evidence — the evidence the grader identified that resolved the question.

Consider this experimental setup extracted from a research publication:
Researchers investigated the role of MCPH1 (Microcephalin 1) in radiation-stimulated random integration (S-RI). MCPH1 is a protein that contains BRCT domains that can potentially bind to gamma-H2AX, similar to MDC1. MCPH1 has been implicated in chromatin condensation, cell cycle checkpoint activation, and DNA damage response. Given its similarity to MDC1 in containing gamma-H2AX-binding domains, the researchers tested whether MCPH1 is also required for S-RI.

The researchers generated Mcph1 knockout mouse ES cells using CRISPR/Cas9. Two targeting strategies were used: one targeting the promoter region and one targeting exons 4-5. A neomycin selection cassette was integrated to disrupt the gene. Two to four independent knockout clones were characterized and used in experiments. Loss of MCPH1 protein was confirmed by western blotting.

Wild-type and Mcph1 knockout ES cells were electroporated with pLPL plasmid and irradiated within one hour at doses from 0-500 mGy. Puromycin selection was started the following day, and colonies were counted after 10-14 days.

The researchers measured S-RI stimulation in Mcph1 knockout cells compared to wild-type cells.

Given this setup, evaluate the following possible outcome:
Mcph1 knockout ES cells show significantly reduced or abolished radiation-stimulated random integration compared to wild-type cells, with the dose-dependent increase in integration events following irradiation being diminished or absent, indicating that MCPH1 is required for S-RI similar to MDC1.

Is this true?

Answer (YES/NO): NO